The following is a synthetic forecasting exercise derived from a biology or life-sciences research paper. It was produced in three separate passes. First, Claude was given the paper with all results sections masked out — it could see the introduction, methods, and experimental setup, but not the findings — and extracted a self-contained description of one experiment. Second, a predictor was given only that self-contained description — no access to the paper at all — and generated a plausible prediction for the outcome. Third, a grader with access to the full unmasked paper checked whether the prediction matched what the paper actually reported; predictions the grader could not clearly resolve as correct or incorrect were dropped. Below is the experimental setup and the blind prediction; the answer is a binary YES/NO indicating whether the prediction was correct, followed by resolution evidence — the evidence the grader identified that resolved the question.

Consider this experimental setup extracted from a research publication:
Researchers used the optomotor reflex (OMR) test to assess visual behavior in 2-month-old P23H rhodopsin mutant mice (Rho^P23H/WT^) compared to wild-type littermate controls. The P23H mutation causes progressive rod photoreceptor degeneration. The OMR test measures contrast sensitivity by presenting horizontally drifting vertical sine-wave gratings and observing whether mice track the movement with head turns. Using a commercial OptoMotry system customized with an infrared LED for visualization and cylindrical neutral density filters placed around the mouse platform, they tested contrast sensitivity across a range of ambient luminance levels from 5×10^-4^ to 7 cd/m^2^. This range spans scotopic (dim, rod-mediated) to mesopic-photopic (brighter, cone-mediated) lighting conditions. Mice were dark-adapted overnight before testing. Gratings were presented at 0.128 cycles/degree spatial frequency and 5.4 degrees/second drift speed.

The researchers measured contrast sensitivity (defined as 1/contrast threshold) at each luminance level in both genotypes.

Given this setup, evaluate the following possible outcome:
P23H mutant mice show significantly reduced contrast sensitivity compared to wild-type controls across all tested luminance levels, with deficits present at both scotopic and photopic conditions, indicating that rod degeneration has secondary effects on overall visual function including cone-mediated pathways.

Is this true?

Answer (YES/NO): NO